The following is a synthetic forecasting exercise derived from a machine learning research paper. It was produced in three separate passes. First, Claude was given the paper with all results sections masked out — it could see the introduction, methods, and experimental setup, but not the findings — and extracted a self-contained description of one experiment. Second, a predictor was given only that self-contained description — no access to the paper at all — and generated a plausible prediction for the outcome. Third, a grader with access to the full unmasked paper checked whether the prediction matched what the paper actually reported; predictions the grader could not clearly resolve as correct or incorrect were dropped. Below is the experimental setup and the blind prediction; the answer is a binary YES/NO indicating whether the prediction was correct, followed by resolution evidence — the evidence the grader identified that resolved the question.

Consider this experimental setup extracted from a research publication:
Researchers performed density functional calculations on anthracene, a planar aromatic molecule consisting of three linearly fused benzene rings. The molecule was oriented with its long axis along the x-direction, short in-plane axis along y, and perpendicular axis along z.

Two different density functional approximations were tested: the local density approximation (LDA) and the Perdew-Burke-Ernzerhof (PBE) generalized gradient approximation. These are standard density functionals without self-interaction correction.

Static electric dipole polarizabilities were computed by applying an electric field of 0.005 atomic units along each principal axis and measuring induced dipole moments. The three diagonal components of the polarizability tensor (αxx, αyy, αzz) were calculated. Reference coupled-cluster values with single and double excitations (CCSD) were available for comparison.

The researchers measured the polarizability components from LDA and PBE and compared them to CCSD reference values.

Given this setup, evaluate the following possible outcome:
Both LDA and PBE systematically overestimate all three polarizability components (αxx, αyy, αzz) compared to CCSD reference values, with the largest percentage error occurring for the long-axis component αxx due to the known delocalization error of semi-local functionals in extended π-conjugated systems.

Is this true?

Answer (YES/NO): NO